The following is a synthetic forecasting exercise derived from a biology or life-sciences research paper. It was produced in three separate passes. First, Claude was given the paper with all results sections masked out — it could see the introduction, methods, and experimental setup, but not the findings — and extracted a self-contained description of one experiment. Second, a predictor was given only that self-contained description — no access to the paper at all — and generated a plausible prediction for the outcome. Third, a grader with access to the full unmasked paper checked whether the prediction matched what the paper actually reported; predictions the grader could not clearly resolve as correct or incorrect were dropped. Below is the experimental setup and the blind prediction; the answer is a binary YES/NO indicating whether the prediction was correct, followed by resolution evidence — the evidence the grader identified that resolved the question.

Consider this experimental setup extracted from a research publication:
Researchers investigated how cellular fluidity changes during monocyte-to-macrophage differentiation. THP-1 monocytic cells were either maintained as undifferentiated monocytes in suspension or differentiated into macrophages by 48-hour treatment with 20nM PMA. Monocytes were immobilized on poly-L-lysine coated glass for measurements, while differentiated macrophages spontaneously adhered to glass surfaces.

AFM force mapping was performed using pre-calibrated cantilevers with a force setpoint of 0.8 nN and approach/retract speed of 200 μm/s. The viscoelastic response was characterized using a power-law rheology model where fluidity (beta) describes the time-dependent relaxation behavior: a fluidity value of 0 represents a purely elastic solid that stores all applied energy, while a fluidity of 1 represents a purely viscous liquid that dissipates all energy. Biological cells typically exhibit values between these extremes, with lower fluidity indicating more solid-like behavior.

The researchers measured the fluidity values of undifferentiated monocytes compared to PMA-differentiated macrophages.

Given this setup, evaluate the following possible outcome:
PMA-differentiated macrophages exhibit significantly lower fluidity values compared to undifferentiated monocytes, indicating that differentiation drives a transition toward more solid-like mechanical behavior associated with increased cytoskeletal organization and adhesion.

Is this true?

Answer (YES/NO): YES